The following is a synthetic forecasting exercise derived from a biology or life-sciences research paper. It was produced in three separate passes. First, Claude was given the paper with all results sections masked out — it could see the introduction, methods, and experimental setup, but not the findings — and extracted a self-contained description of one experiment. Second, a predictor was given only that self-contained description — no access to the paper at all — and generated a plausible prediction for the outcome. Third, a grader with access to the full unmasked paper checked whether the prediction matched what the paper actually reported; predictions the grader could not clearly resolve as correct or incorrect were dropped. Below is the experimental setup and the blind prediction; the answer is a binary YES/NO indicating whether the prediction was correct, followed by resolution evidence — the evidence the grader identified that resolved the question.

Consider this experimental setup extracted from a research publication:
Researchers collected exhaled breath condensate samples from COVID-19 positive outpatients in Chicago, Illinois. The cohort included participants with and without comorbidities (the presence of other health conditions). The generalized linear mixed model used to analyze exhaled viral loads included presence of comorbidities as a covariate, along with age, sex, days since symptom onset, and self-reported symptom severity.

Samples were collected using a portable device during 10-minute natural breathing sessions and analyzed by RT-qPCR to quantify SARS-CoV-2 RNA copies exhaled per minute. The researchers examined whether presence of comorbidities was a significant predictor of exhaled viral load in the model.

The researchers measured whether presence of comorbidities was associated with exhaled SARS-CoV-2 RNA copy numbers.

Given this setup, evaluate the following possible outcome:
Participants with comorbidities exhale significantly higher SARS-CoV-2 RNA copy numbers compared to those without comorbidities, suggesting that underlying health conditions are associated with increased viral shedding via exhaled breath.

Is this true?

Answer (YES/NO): NO